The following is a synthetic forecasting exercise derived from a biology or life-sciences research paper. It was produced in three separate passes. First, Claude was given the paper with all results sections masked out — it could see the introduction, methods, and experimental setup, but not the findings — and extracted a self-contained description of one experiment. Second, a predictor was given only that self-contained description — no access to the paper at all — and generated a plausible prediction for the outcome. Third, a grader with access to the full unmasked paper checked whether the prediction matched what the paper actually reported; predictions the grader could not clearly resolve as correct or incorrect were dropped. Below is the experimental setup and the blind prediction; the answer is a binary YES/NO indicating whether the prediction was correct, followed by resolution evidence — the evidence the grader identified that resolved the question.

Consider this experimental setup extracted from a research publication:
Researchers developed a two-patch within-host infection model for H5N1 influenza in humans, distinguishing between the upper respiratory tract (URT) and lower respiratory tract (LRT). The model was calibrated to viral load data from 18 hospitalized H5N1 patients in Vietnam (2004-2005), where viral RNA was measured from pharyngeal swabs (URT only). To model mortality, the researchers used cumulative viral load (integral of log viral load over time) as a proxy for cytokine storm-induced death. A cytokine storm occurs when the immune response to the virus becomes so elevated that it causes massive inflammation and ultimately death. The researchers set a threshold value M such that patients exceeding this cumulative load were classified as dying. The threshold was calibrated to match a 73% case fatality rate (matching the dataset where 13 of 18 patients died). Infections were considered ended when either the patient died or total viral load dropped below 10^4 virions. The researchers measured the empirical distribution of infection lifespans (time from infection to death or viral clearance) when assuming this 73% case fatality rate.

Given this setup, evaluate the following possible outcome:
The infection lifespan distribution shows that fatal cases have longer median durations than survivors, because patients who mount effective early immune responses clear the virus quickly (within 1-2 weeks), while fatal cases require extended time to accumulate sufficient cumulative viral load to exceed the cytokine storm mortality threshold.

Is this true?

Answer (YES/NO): YES